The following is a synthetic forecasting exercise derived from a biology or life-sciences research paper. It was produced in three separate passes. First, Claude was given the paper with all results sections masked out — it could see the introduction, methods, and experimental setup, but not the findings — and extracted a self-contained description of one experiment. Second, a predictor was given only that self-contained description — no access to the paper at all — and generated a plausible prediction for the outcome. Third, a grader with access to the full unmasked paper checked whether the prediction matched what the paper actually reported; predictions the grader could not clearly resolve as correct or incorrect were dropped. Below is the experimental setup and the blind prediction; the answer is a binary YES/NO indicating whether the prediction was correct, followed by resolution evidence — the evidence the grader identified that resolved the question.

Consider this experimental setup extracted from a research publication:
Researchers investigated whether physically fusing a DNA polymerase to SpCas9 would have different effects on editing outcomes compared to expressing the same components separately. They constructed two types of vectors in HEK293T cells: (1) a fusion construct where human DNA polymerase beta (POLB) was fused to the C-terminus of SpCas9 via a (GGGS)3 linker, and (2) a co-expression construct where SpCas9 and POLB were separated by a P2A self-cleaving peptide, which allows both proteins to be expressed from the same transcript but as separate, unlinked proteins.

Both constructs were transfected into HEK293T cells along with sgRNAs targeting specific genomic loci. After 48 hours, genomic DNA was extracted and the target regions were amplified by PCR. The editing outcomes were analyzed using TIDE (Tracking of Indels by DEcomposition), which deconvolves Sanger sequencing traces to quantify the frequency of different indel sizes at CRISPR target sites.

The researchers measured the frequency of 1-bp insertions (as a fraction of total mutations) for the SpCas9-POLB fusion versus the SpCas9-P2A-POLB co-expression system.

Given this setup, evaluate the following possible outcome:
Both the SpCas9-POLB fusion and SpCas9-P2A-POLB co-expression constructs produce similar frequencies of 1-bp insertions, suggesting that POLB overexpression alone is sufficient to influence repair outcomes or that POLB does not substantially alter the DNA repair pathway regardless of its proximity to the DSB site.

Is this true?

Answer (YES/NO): NO